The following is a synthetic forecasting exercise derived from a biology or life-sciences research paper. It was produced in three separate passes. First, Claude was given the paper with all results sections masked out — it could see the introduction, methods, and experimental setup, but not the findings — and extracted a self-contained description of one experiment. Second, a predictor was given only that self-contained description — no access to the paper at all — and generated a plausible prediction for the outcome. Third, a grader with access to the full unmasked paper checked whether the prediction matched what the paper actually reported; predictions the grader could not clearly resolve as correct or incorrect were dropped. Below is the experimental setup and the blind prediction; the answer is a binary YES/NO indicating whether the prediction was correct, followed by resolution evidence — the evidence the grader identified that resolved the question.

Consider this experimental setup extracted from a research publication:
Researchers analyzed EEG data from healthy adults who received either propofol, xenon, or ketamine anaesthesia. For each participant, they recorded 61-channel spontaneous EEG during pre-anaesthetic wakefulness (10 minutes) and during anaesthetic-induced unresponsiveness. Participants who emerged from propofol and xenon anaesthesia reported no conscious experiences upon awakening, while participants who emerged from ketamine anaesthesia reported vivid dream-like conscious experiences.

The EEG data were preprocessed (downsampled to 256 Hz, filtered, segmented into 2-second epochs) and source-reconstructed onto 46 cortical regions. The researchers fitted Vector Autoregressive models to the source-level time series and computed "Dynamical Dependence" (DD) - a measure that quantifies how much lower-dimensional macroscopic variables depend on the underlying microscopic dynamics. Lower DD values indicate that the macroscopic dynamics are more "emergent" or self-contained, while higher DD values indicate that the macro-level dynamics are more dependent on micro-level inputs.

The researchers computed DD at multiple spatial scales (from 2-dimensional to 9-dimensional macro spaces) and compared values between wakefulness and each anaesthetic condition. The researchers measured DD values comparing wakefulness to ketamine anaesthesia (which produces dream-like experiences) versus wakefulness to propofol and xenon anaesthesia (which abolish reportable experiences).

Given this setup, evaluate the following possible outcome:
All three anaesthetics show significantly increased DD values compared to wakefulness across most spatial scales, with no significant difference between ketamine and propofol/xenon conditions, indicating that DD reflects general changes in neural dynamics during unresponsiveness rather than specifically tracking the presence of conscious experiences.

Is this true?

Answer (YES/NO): NO